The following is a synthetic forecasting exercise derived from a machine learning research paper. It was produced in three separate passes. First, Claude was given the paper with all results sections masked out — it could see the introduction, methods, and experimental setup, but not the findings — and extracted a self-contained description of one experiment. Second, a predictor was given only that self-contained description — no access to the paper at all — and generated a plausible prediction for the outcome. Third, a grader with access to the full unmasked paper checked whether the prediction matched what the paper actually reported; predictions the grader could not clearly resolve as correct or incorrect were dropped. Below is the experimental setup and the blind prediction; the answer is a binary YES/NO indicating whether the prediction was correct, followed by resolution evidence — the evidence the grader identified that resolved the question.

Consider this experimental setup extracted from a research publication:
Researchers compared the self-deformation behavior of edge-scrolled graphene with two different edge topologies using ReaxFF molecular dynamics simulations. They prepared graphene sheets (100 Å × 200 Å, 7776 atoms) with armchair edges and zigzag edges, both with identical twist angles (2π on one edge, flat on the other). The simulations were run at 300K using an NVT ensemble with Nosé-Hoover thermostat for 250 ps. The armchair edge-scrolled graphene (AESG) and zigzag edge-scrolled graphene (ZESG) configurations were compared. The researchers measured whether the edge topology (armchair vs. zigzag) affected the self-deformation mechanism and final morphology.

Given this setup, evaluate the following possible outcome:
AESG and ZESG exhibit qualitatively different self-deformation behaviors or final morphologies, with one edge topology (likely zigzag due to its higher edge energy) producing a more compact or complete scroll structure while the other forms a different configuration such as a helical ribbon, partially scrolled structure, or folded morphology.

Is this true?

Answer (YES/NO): NO